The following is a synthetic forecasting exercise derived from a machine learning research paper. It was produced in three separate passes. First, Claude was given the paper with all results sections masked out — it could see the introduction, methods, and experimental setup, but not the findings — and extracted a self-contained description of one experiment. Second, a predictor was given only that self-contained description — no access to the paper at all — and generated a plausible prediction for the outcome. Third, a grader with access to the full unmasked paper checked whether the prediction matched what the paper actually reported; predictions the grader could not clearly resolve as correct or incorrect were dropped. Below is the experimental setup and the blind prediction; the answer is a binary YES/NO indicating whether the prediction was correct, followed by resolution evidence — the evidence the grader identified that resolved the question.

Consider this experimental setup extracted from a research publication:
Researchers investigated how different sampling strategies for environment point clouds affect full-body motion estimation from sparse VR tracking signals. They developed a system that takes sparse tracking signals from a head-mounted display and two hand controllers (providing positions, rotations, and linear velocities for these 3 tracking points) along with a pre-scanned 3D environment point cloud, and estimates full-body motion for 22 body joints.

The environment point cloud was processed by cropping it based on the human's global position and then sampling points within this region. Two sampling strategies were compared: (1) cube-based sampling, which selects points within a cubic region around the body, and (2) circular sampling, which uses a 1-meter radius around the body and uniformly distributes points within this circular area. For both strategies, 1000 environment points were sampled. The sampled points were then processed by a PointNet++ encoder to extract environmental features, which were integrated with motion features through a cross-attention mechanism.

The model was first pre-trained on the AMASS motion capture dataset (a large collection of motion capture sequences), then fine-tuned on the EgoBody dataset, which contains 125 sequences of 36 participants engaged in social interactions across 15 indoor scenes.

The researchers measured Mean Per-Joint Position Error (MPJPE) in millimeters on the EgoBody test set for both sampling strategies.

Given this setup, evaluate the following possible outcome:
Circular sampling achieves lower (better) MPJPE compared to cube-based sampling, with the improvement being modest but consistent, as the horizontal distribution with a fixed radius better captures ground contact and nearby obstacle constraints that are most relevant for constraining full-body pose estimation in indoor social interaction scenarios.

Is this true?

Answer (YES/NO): YES